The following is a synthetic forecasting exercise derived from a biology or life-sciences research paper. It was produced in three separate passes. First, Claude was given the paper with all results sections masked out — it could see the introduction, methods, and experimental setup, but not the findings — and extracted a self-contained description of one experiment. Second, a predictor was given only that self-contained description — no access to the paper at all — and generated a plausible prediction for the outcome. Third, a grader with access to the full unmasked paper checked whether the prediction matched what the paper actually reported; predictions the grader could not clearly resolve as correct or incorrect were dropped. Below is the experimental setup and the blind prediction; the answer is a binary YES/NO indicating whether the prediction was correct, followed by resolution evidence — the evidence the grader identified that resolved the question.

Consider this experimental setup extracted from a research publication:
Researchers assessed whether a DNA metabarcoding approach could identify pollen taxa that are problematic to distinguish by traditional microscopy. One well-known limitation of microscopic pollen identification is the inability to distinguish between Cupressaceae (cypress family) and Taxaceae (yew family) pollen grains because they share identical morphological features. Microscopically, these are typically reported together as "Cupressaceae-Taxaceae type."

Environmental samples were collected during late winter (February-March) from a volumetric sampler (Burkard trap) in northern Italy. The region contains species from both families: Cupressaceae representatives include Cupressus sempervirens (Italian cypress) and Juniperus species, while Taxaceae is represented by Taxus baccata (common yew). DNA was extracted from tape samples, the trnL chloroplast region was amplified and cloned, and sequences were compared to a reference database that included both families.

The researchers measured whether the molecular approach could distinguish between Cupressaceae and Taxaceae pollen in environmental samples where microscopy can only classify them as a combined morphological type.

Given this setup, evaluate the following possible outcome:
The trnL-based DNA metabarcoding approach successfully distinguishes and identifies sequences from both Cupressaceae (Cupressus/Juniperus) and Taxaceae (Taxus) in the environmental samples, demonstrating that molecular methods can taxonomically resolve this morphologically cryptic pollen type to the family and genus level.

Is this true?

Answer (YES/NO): NO